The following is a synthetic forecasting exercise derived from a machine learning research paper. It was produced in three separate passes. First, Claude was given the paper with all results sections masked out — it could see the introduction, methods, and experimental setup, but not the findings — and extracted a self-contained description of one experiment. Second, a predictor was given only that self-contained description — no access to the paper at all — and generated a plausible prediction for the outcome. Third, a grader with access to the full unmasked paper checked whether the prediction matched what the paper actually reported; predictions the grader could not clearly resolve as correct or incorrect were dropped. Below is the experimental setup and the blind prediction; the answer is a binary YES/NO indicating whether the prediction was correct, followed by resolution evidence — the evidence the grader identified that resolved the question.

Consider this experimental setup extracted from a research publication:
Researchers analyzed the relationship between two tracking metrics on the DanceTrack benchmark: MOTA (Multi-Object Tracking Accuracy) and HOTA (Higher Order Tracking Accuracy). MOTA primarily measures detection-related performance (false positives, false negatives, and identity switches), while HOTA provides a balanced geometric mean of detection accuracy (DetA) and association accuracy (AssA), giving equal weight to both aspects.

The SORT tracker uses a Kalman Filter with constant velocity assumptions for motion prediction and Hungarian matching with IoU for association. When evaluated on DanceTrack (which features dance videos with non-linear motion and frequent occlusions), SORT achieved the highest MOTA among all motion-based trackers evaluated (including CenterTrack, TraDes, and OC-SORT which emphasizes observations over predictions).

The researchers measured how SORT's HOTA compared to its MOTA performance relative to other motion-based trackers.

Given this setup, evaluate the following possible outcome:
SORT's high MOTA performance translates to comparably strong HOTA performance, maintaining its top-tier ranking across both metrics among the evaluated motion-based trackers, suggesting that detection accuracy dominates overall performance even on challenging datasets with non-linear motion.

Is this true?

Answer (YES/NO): NO